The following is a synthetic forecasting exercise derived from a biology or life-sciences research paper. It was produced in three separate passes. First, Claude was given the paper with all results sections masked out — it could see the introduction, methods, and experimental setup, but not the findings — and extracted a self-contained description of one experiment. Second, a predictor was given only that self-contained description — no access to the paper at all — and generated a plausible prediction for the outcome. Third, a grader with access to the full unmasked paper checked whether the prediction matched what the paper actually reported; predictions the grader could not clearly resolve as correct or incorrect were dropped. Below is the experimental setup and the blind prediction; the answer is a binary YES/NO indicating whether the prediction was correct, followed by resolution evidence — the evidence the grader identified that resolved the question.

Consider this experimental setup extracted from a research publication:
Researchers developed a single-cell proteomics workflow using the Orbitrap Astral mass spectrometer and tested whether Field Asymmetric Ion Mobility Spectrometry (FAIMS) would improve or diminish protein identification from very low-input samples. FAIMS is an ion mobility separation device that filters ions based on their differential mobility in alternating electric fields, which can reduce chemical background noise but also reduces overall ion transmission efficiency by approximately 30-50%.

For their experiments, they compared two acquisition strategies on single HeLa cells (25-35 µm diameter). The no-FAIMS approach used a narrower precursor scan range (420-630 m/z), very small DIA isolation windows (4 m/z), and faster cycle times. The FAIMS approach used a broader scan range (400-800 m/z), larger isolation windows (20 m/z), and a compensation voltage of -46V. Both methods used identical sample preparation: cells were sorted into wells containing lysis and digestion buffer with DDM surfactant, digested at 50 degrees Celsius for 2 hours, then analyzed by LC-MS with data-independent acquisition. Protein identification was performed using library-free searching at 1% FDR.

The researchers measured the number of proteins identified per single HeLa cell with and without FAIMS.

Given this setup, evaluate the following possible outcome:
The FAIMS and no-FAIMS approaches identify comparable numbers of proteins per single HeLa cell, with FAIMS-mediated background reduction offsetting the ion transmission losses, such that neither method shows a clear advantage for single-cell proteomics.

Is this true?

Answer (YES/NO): YES